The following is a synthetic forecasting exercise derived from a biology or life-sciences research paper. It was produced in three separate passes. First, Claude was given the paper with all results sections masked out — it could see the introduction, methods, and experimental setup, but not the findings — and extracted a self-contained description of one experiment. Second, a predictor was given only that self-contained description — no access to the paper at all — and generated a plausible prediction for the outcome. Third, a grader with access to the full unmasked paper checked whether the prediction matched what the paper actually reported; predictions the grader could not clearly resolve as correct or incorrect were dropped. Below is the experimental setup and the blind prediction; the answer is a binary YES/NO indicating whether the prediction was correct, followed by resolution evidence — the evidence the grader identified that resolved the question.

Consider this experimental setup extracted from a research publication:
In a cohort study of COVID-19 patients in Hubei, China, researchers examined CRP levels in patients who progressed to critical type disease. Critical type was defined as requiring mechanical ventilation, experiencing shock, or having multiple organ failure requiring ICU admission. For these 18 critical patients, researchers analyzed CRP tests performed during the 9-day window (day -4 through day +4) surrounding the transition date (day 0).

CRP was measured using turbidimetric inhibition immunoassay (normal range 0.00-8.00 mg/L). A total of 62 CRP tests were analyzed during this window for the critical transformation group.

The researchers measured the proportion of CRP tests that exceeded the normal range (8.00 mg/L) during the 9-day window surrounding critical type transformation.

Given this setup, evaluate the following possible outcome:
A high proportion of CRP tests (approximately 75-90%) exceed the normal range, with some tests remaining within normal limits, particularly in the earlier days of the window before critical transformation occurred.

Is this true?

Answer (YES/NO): NO